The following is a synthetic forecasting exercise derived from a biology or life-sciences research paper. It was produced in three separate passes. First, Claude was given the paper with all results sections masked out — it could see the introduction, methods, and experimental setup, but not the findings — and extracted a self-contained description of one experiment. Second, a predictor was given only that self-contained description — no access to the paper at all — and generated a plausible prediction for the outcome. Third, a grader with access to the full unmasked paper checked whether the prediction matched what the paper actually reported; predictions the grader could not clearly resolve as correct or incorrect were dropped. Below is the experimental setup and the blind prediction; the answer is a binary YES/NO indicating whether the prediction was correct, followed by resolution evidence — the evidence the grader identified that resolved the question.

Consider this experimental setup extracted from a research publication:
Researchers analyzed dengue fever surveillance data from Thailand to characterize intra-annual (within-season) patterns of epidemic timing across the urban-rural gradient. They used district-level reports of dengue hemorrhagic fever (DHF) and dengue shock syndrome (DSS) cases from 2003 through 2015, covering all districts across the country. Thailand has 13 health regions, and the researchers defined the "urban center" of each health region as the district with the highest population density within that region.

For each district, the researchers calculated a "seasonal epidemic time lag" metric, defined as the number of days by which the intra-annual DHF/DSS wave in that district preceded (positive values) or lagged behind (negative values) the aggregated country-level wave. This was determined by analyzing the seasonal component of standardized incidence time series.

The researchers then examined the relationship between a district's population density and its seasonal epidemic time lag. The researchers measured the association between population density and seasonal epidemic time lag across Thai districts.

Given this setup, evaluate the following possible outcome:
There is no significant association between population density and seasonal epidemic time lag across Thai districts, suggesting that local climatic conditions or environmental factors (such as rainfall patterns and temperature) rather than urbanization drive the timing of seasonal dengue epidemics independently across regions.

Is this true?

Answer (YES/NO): NO